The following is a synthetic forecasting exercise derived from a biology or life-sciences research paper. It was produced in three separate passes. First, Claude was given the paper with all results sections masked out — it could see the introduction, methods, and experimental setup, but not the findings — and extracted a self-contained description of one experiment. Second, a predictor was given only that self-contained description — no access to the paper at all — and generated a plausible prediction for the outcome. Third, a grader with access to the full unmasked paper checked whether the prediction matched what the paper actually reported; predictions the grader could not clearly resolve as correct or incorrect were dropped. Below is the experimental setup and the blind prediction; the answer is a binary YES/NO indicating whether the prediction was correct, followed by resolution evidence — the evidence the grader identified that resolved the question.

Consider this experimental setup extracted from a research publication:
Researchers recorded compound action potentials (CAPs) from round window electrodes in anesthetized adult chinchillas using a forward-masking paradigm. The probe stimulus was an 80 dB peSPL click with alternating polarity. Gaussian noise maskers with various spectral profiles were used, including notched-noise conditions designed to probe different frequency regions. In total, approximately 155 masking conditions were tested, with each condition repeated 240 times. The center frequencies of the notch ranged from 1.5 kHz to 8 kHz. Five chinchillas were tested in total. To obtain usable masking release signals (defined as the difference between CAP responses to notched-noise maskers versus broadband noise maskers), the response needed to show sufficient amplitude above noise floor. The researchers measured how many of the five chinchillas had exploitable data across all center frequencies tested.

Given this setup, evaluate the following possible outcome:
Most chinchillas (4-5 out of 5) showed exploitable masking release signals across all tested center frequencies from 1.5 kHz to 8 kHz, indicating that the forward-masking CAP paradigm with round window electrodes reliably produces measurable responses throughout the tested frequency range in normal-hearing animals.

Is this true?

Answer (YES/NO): NO